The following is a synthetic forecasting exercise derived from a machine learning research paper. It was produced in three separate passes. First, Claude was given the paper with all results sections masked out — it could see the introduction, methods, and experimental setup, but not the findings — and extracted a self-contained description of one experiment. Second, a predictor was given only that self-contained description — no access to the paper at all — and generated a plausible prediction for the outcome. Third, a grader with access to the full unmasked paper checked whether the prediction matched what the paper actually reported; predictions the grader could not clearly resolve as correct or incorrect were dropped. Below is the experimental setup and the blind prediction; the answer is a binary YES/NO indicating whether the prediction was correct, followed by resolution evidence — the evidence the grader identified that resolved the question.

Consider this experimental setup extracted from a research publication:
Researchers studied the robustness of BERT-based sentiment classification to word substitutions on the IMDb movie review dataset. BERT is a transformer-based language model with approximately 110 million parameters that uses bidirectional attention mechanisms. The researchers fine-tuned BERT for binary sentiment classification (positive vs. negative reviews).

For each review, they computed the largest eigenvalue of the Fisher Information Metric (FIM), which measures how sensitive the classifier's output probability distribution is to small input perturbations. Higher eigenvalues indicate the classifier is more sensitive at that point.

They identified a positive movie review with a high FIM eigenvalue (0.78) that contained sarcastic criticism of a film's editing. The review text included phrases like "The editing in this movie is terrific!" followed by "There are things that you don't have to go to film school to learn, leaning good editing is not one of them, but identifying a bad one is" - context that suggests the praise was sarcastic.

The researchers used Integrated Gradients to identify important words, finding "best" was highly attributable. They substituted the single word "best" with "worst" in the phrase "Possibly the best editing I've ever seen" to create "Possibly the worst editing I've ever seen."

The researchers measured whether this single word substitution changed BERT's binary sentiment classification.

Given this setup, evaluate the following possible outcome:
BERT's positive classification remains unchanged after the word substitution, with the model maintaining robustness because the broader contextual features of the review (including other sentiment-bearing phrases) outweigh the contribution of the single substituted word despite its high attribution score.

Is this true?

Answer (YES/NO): NO